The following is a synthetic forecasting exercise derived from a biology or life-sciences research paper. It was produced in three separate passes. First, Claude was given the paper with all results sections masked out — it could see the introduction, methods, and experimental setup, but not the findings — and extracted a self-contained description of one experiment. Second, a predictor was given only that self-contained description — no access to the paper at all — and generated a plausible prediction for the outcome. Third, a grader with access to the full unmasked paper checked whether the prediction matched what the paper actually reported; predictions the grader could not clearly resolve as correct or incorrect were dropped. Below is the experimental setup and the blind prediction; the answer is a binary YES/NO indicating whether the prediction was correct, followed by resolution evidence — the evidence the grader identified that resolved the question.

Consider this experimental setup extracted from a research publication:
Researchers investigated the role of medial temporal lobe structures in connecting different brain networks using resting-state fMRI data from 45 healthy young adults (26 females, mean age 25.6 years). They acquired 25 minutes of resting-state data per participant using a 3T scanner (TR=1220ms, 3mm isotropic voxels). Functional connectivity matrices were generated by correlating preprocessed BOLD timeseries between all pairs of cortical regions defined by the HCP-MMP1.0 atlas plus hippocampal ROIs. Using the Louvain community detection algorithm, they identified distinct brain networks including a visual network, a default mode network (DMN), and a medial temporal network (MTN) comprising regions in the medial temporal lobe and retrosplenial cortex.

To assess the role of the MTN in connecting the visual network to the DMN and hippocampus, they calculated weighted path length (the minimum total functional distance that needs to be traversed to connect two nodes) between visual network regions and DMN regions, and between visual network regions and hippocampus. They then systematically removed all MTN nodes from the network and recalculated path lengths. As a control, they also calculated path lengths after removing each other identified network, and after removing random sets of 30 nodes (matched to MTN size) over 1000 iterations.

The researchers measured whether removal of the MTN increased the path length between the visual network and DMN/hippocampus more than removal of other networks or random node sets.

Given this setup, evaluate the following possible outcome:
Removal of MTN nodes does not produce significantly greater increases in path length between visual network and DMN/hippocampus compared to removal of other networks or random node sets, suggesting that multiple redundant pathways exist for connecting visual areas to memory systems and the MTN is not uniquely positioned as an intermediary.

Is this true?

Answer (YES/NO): NO